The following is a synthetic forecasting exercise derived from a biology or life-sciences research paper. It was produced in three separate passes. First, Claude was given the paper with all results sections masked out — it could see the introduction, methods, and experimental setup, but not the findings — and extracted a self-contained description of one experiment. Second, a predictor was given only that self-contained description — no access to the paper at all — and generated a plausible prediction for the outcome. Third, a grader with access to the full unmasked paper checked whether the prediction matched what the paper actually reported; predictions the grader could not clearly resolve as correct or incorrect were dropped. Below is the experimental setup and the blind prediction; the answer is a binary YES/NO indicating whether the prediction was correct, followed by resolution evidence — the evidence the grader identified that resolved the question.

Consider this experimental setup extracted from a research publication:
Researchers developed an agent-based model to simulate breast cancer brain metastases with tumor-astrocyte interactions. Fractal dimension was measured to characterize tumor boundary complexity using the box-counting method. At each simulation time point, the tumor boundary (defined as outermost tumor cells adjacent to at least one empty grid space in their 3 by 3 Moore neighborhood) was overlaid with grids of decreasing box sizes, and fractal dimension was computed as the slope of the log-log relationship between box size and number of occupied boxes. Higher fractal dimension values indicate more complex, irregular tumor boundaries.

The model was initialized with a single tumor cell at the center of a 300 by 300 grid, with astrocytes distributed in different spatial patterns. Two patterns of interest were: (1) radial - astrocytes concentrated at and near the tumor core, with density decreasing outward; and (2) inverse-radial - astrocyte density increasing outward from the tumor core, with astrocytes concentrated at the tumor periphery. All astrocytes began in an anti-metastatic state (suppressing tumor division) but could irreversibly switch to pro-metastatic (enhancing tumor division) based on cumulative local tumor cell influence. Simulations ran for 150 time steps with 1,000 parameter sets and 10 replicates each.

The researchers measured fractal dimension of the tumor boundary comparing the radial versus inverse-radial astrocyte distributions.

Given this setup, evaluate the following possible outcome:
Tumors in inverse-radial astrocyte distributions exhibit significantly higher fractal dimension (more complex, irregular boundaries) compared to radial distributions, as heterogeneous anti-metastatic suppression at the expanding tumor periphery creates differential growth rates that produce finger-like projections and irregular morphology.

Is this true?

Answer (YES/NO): YES